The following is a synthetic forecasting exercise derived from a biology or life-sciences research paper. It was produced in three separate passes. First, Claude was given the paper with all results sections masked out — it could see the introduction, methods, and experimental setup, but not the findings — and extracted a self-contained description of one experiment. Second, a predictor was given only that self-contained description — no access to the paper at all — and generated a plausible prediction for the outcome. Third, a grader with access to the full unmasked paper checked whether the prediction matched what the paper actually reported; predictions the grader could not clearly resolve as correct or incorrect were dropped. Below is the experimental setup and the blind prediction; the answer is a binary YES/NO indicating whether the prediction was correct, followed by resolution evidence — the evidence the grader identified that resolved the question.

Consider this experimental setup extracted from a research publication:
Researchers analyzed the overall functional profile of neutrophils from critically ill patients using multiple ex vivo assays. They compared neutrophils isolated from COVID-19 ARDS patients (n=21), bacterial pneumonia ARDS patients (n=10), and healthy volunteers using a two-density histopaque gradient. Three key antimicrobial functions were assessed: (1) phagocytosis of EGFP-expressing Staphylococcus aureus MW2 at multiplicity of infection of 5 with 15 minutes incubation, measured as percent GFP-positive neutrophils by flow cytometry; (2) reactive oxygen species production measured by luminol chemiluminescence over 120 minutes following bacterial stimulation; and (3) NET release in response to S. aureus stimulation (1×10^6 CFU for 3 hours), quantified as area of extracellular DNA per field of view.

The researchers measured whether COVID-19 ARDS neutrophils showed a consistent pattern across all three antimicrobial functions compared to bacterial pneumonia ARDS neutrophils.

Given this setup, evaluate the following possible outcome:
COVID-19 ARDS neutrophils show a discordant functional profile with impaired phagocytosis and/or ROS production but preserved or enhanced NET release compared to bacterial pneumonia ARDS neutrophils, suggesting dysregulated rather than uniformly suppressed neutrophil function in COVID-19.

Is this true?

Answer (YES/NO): NO